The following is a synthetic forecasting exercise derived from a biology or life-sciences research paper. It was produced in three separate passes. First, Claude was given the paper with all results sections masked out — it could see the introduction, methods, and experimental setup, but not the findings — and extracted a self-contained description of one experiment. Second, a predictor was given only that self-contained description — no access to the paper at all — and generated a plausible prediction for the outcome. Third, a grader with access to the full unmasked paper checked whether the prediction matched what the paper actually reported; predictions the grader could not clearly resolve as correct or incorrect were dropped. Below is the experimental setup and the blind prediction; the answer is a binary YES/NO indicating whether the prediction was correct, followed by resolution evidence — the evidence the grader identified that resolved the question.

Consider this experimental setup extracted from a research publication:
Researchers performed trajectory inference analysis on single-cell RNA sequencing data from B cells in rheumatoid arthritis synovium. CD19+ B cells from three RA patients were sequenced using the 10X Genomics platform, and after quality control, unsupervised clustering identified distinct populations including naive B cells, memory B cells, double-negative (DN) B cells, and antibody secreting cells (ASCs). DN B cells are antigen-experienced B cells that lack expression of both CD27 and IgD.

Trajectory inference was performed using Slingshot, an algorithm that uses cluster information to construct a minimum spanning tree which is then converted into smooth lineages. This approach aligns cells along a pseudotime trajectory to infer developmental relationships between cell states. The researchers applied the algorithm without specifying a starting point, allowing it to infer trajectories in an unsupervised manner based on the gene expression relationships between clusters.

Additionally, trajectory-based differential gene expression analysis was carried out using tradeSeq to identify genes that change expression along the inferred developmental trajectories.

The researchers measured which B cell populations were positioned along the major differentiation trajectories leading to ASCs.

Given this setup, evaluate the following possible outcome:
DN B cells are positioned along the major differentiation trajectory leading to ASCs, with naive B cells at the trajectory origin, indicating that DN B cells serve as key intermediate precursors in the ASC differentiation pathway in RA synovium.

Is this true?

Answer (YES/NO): YES